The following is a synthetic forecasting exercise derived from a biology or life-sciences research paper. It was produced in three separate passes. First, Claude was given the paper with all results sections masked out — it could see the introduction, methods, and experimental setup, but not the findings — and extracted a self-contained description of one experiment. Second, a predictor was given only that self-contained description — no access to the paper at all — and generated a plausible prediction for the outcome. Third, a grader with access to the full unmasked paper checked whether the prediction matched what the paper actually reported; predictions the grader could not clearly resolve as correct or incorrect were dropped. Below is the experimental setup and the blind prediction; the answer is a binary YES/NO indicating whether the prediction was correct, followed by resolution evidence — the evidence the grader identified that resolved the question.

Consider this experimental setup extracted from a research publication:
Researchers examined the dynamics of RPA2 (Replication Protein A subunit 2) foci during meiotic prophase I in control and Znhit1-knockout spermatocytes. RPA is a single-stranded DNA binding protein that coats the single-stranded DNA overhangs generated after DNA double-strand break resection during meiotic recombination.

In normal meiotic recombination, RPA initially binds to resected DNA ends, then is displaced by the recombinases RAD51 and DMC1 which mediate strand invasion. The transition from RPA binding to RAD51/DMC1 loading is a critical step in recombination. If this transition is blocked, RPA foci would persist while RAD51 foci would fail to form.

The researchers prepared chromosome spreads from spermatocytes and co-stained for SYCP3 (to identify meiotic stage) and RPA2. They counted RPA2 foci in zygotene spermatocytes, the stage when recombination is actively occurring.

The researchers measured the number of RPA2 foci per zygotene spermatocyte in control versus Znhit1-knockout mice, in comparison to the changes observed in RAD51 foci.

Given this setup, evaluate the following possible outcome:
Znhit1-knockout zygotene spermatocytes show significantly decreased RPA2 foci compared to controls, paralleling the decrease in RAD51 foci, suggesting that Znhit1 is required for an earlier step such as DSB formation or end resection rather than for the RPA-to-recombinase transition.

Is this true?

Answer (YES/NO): NO